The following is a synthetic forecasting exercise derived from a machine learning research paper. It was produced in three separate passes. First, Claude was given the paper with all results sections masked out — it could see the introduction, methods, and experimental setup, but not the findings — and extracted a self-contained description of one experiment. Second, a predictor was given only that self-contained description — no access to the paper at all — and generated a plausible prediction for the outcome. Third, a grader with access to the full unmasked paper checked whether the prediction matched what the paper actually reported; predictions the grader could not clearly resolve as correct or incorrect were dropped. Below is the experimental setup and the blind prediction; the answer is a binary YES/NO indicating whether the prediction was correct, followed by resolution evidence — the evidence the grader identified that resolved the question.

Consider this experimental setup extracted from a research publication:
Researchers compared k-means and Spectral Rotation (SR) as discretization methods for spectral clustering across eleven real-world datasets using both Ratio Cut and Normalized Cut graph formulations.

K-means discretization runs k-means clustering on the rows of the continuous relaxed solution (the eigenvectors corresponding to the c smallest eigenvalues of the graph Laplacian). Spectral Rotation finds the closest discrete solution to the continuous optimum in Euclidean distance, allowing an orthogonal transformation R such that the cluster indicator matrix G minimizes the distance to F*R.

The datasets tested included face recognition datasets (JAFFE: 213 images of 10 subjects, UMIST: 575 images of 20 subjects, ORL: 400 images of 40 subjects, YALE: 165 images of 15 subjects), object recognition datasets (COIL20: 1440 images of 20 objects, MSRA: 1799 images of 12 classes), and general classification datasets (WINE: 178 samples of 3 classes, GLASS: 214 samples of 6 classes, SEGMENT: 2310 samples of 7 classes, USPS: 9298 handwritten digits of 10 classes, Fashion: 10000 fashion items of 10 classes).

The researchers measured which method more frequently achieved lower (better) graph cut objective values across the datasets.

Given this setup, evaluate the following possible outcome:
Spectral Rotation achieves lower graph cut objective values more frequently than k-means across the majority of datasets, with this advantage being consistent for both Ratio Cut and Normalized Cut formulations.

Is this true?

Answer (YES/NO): NO